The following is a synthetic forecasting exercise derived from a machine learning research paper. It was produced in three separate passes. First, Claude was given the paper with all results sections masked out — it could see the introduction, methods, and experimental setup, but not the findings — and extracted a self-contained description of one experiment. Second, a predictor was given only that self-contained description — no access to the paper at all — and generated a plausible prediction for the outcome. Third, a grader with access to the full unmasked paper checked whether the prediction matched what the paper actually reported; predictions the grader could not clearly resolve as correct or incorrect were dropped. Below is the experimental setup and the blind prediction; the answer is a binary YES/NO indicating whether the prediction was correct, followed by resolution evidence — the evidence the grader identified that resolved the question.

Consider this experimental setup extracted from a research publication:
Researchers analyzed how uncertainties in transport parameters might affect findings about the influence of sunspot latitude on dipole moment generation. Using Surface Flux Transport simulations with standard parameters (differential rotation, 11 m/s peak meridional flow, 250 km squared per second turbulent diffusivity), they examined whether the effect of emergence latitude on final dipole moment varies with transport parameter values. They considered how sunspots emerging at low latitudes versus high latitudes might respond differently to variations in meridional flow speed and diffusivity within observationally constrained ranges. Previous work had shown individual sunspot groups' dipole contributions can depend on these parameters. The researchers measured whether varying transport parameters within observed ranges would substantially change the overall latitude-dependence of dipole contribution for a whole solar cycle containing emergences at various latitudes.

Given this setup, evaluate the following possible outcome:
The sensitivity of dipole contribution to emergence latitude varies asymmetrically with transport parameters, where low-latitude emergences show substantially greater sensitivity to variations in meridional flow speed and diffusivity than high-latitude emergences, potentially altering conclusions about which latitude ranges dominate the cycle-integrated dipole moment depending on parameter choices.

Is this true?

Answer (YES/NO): NO